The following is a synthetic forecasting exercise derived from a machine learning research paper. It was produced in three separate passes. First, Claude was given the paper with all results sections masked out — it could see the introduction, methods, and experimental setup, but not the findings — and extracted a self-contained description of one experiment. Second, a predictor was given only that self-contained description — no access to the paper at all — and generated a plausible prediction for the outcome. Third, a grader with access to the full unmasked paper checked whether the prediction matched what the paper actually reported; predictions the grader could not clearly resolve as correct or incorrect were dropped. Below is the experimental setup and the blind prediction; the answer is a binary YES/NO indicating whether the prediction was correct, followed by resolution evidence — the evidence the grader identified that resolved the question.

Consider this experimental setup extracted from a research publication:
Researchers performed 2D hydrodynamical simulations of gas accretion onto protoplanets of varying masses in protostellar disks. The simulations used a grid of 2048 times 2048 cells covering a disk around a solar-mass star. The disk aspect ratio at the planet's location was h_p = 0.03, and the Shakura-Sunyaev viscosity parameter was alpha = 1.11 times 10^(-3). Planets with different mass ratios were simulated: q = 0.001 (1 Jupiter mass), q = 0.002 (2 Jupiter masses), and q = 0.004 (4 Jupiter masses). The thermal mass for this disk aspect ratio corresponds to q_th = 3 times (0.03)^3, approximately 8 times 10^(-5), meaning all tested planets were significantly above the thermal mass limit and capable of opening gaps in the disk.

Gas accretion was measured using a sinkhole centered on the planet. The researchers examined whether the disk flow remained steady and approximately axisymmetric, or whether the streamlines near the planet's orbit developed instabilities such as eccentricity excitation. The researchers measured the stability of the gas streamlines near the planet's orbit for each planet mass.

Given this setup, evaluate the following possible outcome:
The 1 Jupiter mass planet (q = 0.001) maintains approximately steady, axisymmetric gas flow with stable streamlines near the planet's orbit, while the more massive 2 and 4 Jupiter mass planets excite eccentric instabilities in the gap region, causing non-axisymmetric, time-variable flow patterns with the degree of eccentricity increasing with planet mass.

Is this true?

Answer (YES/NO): YES